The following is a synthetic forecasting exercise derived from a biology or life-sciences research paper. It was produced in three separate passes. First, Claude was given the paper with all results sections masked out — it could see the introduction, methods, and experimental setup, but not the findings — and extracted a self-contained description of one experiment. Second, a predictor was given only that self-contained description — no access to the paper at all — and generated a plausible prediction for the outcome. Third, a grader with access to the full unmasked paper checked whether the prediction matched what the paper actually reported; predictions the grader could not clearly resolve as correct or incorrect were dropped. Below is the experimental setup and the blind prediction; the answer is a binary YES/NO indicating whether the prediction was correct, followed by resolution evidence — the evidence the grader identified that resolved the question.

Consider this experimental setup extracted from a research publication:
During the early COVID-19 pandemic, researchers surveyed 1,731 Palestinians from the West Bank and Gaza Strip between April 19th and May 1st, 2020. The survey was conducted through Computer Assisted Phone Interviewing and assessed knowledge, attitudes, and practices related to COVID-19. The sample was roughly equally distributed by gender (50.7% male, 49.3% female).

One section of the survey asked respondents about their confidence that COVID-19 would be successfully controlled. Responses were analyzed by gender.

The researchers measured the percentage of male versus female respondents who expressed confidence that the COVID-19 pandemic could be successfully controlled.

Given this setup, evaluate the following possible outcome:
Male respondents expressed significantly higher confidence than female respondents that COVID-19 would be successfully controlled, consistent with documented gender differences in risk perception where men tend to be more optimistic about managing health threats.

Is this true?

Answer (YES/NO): NO